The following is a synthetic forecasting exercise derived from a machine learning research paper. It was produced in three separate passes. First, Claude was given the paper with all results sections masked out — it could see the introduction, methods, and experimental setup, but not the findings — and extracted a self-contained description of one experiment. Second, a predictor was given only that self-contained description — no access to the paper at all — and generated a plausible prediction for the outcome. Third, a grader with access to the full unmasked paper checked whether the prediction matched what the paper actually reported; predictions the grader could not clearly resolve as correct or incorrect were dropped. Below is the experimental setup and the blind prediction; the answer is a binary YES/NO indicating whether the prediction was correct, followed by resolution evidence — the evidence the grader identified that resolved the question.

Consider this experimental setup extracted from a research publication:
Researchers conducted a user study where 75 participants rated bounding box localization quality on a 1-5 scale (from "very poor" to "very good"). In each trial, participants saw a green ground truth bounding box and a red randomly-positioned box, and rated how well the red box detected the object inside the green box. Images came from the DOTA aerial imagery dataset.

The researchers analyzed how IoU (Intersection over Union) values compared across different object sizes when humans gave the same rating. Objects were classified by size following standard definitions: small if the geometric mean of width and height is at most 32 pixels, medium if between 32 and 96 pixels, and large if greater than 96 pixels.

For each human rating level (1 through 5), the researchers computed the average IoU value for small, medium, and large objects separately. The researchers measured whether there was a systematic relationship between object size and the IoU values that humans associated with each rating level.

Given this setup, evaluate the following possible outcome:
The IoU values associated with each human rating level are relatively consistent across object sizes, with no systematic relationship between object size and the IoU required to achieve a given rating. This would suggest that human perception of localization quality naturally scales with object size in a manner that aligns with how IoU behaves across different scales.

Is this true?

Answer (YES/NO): NO